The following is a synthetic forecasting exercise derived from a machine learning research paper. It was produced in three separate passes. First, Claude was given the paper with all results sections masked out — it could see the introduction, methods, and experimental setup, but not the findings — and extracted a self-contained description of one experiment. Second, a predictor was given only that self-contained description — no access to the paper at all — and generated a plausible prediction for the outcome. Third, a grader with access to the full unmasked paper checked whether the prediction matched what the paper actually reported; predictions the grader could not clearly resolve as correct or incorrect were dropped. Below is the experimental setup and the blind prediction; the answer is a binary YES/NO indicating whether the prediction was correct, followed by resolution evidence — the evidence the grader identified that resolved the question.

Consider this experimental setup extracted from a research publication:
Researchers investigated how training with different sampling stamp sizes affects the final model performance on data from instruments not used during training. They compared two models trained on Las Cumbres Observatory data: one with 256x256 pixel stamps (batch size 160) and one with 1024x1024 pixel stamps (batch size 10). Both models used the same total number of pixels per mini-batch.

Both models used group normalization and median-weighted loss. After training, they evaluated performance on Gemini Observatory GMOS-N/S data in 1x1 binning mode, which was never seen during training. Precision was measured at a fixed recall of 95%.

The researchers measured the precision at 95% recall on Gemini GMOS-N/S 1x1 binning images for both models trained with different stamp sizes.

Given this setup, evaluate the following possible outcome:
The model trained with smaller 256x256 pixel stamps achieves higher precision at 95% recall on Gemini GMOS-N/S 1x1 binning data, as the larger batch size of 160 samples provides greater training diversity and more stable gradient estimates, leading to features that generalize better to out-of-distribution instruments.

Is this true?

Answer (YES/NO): NO